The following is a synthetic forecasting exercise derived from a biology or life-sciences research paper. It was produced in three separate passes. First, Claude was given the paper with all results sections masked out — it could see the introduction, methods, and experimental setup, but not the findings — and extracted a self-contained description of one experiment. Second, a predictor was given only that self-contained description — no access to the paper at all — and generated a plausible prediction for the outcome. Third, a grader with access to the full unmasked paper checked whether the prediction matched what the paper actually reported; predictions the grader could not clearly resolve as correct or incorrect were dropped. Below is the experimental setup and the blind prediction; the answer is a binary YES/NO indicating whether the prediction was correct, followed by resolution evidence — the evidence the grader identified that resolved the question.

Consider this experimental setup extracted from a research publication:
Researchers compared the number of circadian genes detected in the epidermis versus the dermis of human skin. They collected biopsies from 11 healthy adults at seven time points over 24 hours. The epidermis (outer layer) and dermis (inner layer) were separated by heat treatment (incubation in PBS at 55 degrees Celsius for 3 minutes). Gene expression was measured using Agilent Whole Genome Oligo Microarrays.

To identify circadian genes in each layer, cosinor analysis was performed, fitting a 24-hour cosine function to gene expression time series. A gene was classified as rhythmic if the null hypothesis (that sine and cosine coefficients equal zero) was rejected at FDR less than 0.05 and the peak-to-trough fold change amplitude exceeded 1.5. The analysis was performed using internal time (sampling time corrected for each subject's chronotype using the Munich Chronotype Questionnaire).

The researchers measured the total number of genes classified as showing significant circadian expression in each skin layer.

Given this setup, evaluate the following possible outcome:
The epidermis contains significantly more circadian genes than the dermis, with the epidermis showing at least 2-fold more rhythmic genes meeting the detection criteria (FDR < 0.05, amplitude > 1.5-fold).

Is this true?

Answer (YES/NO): NO